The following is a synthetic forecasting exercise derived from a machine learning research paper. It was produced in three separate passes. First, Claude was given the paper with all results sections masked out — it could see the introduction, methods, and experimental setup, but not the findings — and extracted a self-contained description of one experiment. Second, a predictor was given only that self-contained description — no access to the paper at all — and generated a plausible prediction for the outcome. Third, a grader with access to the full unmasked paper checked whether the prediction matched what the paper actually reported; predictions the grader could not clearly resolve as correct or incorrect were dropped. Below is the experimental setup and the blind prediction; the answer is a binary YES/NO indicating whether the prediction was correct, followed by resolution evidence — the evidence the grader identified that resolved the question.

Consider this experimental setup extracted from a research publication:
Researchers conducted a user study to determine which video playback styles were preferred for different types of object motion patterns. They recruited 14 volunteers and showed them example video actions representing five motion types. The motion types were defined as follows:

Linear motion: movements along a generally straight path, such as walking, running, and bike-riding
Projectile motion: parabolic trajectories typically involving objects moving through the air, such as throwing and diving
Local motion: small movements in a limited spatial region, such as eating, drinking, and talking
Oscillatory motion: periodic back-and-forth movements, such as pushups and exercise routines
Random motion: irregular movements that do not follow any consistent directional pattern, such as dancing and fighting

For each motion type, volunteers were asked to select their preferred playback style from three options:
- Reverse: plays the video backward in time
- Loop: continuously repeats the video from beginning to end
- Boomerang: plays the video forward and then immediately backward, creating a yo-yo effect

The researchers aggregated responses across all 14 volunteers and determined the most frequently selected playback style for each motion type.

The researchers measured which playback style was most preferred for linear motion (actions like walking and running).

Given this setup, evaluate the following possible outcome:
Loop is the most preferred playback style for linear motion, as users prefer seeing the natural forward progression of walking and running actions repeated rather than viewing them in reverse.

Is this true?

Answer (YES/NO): NO